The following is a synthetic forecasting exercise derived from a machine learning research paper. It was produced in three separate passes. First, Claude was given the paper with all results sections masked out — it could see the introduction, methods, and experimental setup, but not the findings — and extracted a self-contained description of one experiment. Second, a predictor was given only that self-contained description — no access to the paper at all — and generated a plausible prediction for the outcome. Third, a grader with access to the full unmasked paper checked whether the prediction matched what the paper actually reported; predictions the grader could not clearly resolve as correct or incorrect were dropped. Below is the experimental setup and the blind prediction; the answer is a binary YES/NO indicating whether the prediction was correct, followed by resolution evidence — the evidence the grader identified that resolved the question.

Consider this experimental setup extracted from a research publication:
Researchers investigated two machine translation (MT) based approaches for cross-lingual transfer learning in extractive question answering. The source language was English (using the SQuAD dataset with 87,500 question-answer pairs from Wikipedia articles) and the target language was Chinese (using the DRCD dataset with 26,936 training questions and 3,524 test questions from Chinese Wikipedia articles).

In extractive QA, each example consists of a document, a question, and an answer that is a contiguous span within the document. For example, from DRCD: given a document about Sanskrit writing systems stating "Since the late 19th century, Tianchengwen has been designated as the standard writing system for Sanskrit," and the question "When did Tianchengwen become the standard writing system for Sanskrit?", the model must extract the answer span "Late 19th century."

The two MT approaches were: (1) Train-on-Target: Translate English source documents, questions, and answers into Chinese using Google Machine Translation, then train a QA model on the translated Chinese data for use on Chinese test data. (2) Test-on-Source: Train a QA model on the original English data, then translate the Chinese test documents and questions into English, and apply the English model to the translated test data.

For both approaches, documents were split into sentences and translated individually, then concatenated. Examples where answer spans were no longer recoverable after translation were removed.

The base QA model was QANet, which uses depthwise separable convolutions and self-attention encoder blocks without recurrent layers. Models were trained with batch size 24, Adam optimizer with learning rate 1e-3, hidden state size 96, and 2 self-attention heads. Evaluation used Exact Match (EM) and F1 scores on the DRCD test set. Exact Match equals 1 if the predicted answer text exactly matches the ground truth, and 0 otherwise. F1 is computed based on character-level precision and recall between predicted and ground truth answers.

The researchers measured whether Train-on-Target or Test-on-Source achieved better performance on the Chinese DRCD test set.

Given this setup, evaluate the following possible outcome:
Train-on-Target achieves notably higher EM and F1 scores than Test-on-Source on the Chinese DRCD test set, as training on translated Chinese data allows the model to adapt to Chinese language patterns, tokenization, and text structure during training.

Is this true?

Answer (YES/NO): YES